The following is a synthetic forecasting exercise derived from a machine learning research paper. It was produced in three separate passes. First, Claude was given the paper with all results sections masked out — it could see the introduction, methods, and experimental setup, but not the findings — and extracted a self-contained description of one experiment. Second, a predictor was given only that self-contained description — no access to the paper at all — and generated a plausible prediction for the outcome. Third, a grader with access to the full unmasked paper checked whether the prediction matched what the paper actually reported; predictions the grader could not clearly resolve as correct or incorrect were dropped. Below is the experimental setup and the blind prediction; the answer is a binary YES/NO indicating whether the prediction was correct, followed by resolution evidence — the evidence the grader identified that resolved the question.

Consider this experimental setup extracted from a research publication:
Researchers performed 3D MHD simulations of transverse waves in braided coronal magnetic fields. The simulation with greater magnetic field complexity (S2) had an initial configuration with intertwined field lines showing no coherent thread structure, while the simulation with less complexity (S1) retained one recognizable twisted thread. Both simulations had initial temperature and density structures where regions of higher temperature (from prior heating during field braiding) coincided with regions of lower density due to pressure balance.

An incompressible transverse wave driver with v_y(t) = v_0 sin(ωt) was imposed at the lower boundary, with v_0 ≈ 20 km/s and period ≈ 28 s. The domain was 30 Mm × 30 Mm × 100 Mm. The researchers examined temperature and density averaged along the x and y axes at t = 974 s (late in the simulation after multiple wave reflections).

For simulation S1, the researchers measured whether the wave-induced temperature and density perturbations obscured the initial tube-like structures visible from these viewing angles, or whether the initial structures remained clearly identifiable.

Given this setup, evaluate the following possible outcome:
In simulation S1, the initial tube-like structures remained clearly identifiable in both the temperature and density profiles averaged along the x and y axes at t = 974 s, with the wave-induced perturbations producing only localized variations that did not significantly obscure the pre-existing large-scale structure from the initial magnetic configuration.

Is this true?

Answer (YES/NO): NO